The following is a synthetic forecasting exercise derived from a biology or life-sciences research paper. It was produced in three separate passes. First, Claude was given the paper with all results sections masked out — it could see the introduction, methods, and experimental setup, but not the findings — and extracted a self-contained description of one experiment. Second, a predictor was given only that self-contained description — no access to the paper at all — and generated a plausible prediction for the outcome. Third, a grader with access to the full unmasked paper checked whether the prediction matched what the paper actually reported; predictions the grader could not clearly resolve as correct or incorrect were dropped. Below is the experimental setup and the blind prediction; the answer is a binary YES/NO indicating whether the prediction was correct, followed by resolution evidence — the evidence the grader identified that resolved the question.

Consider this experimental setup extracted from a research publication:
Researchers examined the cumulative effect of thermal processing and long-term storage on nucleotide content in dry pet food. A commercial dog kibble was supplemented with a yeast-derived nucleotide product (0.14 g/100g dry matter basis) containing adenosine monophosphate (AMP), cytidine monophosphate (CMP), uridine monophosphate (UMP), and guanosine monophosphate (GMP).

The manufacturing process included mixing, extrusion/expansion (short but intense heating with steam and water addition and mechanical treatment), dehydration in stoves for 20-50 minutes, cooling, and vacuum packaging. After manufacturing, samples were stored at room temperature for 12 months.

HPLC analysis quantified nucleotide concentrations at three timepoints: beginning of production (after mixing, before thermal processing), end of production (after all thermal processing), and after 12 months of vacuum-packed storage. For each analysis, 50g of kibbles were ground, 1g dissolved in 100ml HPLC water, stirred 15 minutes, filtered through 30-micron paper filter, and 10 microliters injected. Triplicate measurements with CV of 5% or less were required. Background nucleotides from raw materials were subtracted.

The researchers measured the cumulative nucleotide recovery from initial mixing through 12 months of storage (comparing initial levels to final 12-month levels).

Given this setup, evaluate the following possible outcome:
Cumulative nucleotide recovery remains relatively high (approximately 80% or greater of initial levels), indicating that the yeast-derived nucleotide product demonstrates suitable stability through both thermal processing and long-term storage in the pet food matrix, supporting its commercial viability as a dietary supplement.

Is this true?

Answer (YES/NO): NO